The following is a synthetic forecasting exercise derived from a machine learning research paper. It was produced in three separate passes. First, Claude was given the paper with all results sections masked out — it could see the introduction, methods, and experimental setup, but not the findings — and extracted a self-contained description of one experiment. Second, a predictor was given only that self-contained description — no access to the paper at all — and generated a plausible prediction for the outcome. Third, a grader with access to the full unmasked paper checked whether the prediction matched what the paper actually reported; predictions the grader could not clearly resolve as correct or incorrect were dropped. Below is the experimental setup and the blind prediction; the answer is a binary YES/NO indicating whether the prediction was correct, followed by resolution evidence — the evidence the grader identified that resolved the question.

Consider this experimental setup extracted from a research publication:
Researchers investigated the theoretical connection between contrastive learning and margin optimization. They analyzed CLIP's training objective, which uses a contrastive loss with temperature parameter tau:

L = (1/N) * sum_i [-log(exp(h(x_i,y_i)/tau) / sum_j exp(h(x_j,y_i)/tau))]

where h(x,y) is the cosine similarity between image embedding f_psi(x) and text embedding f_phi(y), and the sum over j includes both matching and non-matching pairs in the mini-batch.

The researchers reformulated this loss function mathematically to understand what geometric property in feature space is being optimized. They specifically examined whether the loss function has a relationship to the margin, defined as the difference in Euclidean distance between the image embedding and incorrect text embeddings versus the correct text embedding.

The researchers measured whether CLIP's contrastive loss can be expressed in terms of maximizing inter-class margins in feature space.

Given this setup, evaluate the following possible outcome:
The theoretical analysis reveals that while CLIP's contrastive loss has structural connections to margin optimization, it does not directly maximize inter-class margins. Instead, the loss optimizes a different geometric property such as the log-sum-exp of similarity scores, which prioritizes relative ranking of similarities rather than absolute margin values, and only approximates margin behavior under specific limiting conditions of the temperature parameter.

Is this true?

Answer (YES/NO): NO